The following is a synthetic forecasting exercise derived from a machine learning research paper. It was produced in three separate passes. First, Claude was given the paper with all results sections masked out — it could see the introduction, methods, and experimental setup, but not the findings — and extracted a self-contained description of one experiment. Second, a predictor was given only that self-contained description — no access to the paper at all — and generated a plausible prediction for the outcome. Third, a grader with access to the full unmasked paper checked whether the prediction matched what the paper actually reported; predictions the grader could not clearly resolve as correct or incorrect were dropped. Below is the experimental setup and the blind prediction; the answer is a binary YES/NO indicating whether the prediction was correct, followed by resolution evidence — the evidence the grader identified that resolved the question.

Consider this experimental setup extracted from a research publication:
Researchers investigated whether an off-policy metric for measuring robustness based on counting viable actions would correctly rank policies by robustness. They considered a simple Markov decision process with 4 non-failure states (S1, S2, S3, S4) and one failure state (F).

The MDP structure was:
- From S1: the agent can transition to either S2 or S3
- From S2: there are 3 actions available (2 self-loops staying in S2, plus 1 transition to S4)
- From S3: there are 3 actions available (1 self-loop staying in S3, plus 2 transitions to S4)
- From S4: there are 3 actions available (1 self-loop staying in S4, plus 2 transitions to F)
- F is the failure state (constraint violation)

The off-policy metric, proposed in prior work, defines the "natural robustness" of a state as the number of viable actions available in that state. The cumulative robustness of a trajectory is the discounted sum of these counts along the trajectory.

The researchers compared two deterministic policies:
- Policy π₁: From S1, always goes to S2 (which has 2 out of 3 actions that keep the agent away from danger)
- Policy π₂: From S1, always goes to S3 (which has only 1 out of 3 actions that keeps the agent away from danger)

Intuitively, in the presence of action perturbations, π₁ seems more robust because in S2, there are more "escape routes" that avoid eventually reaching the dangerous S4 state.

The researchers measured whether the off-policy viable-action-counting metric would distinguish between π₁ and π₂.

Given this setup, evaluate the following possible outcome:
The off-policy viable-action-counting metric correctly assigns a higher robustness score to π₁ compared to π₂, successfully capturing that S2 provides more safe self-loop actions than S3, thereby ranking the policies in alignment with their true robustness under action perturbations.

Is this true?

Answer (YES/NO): NO